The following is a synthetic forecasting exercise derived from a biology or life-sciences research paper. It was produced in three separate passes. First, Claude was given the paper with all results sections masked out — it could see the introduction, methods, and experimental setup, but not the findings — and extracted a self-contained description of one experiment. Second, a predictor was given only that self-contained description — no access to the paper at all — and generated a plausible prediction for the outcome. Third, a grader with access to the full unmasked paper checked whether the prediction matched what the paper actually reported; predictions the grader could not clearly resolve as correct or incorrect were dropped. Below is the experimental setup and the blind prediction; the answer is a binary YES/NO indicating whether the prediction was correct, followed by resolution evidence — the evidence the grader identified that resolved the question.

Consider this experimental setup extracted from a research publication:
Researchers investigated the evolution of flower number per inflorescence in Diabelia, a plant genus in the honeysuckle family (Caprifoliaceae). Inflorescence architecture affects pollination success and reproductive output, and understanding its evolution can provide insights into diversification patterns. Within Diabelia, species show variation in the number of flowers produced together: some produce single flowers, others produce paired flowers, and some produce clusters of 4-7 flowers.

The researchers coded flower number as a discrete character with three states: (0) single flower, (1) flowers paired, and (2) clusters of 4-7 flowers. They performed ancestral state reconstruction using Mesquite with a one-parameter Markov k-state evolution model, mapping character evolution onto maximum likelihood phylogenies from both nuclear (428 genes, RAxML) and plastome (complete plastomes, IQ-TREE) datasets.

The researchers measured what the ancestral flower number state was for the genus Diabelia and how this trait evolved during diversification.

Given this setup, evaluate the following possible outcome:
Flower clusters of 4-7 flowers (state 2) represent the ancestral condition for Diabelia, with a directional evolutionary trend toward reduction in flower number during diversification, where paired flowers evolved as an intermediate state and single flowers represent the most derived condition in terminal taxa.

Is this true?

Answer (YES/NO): NO